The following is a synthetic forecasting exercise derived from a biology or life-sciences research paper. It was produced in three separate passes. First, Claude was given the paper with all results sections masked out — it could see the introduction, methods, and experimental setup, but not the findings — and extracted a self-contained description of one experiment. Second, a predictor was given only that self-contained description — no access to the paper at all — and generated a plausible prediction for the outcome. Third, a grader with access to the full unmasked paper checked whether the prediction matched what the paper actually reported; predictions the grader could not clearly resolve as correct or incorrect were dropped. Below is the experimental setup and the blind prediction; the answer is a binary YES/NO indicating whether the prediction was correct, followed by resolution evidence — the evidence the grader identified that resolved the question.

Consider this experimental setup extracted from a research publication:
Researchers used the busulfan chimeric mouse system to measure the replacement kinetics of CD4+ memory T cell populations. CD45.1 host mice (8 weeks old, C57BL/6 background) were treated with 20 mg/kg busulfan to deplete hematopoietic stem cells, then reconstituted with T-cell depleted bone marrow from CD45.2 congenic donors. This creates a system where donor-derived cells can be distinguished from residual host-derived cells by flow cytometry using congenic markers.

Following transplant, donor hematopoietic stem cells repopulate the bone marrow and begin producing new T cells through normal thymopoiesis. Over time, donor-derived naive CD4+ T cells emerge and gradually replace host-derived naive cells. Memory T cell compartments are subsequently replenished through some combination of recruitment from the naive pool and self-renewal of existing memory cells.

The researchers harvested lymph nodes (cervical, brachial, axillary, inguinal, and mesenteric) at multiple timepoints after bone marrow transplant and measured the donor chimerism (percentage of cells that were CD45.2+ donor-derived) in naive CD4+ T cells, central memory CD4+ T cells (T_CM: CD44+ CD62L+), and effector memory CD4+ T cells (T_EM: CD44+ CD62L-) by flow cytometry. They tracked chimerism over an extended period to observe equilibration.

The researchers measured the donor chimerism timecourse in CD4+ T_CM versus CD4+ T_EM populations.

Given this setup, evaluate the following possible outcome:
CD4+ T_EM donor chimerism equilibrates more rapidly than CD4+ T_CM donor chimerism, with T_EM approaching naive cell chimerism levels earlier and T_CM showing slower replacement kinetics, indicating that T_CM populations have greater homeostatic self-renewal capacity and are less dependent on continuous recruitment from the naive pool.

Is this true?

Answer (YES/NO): NO